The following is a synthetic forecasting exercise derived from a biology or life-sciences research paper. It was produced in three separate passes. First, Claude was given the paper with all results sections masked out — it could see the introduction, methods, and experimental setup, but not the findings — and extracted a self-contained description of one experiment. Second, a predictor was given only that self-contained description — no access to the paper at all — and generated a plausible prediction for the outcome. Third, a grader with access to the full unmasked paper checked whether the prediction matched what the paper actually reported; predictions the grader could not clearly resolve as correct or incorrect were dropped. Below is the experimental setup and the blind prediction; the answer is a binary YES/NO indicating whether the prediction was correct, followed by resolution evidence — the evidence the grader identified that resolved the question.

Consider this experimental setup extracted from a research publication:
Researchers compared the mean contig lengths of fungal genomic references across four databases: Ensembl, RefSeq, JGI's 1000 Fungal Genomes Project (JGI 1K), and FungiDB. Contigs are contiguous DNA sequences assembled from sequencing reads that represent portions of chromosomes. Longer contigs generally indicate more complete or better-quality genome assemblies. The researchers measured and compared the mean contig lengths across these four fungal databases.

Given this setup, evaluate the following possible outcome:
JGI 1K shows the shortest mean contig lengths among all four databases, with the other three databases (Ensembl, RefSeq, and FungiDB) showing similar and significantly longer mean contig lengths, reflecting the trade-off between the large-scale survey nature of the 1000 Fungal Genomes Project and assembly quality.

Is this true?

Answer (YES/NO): NO